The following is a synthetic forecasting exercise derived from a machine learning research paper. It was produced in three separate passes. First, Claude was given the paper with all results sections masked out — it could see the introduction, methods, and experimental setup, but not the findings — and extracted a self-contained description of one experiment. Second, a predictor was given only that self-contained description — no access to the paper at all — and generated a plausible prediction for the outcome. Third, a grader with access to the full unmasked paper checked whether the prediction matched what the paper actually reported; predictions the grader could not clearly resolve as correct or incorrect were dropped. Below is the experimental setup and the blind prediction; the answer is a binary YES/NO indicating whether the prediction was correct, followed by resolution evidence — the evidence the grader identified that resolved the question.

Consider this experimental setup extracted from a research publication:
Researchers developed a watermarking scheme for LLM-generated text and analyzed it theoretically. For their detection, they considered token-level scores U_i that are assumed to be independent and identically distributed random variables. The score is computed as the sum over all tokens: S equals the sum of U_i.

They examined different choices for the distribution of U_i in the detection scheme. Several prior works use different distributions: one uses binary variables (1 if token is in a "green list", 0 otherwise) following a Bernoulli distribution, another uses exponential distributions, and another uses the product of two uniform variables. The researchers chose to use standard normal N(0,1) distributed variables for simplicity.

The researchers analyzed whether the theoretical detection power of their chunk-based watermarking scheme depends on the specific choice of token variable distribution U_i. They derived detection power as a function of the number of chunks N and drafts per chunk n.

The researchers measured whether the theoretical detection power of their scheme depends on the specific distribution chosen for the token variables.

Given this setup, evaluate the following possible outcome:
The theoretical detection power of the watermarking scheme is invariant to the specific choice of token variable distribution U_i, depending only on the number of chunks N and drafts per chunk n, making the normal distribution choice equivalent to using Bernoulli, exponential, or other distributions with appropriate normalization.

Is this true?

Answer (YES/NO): YES